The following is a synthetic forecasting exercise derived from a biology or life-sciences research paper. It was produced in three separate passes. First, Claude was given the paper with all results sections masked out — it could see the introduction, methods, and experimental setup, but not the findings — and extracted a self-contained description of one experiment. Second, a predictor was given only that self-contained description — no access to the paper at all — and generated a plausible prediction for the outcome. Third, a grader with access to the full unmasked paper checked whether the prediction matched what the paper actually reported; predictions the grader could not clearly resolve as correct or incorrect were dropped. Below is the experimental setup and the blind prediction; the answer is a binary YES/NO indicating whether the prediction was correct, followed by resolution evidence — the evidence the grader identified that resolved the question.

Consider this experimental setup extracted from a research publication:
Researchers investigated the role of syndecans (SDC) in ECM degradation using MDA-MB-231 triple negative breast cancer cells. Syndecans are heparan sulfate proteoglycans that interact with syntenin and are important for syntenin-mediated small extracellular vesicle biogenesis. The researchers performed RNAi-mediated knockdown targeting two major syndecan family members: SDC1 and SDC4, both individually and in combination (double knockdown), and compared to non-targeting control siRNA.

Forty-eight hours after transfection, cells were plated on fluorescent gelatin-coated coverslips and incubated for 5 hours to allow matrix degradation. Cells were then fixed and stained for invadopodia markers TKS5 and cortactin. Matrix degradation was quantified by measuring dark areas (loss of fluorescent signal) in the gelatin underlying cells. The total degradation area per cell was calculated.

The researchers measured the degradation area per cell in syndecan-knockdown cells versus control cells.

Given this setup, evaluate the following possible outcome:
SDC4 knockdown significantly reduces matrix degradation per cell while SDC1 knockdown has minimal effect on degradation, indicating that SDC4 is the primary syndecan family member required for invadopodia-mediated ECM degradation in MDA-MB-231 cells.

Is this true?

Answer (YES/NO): NO